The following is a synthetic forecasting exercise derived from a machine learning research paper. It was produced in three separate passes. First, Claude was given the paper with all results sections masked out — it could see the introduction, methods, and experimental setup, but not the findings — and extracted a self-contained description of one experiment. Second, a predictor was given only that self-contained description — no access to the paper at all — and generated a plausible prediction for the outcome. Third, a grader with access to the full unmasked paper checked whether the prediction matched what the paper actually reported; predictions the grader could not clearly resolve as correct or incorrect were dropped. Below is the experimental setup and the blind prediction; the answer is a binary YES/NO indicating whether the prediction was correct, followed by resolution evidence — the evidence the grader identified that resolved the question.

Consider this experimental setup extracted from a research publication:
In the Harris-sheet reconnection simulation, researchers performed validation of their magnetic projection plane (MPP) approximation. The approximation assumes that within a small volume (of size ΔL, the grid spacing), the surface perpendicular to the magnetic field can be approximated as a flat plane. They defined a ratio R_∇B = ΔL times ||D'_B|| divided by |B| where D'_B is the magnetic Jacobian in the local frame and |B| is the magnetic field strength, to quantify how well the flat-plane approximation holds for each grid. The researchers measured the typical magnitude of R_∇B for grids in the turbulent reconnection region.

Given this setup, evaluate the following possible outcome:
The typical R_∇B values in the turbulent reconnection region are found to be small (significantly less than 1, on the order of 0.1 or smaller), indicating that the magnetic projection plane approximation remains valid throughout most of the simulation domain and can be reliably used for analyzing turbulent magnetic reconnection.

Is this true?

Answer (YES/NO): YES